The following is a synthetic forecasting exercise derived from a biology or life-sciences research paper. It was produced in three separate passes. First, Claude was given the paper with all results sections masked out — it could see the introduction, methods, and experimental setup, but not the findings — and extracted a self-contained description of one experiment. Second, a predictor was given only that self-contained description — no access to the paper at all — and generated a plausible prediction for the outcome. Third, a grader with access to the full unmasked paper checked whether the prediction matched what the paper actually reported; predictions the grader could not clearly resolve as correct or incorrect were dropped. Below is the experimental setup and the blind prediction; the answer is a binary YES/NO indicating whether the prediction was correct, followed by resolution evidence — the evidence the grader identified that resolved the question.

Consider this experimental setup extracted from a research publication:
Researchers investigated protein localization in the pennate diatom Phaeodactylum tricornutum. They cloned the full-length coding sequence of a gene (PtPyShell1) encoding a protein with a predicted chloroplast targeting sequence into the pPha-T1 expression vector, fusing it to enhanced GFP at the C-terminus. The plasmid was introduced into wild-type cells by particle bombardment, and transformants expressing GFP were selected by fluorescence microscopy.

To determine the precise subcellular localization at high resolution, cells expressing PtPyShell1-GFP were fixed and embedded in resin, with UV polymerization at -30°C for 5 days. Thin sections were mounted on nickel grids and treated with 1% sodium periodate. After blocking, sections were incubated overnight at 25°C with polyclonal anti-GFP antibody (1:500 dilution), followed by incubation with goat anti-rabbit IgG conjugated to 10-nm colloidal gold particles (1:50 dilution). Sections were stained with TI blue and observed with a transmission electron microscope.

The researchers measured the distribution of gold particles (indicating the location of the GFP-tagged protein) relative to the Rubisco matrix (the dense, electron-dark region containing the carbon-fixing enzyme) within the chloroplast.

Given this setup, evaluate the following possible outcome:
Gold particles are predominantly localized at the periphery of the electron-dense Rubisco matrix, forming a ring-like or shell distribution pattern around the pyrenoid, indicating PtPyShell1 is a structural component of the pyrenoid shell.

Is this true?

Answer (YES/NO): YES